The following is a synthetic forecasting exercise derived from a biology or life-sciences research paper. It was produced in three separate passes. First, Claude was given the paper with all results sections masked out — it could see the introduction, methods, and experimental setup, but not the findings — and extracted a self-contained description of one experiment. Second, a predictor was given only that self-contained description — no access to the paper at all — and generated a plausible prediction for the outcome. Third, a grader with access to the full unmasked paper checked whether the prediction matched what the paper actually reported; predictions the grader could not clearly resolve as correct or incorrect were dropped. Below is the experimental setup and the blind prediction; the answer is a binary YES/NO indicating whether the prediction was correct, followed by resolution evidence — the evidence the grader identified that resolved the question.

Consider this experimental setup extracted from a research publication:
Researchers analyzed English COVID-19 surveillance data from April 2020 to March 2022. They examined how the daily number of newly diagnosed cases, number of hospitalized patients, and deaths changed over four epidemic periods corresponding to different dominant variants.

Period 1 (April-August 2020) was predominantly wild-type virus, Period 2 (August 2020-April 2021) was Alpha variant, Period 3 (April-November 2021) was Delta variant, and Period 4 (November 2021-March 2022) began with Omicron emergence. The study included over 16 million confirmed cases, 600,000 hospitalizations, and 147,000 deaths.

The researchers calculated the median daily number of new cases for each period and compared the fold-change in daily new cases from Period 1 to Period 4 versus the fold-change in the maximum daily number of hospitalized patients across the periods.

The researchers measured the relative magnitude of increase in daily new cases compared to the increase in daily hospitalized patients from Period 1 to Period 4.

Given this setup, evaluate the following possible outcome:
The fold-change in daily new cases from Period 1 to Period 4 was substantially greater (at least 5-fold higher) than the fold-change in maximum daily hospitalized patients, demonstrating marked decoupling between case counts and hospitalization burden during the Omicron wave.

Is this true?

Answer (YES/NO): YES